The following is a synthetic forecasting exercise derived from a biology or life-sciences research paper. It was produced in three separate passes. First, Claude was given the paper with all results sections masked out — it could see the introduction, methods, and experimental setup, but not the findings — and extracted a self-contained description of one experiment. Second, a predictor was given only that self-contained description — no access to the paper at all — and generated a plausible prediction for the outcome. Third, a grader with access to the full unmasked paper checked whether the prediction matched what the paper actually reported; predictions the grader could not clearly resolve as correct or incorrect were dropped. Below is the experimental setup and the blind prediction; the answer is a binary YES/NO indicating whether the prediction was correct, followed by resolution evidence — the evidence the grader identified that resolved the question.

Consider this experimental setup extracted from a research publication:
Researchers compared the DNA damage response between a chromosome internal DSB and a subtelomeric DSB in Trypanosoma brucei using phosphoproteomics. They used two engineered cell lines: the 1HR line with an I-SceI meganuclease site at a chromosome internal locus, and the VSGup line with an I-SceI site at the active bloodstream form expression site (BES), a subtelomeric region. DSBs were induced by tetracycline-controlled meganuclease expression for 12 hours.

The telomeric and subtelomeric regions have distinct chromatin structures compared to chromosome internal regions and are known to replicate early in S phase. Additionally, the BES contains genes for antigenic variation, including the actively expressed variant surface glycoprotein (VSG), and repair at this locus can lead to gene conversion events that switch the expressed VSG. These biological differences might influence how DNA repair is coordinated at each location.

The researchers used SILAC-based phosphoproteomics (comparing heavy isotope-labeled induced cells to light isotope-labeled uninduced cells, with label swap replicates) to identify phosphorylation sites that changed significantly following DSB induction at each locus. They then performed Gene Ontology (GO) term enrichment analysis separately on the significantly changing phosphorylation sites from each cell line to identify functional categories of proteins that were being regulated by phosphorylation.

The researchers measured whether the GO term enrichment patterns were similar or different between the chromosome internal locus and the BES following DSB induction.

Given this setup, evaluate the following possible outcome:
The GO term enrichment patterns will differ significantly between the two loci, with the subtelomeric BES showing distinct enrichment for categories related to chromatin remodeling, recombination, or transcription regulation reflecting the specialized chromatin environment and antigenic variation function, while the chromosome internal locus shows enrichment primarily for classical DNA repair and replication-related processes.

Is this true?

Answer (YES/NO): YES